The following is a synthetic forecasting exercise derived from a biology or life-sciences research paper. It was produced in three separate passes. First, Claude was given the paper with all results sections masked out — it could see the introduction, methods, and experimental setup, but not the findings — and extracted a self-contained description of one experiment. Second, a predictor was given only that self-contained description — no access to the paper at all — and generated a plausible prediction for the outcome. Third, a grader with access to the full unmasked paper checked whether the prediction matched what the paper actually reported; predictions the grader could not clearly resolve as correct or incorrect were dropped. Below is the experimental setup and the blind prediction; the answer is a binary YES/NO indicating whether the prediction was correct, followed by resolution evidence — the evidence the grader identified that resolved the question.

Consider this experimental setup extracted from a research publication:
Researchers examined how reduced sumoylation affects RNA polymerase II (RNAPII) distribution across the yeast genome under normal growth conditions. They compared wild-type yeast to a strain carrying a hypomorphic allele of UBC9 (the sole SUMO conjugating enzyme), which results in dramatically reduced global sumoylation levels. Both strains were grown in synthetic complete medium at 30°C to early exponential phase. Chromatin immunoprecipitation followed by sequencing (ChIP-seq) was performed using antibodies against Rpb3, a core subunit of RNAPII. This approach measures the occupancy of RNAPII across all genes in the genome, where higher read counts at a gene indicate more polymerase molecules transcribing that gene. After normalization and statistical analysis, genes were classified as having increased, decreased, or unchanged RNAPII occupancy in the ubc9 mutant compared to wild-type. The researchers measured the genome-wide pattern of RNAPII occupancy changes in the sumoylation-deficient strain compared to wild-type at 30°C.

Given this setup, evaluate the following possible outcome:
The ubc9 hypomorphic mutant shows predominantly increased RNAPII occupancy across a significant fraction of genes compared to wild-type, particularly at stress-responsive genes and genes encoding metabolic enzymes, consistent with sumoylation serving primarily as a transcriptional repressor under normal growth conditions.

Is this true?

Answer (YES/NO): NO